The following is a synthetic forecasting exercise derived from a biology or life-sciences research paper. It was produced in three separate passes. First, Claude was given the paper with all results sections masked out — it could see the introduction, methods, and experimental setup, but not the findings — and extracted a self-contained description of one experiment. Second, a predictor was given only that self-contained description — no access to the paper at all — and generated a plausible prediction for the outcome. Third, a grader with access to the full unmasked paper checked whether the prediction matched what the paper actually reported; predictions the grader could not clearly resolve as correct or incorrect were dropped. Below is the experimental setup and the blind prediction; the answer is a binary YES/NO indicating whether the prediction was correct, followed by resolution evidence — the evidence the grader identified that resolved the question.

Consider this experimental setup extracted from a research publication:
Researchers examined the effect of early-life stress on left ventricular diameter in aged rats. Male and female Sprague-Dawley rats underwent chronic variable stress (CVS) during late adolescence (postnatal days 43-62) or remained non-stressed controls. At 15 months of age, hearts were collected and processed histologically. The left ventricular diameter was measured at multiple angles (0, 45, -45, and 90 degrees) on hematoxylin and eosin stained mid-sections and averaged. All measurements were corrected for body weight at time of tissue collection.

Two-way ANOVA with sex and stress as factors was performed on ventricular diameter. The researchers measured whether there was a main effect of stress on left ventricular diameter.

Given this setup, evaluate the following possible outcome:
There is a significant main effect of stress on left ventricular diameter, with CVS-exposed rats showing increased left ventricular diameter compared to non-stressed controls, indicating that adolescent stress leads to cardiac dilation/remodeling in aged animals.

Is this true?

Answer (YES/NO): NO